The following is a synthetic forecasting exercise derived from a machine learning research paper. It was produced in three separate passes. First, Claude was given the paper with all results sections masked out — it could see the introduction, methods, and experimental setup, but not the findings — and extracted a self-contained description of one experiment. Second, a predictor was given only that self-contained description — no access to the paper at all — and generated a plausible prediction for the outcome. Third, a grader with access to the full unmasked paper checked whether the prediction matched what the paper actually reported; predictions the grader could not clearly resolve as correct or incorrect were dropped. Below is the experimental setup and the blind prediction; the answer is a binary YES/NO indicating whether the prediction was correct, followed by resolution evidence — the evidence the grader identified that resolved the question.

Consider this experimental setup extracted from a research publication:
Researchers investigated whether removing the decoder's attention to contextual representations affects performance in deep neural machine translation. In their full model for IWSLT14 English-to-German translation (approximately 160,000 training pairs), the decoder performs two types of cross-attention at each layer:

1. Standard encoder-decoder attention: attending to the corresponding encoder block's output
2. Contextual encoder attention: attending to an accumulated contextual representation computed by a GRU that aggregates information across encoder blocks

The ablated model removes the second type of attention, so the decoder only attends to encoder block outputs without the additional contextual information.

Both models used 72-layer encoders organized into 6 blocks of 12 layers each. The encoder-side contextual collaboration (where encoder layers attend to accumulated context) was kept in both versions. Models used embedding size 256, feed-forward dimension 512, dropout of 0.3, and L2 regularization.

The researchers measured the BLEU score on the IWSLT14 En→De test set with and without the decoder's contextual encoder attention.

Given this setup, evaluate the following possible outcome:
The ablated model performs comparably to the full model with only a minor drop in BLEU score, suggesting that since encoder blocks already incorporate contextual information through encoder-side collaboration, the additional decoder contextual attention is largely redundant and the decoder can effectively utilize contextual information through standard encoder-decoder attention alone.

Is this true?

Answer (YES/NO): NO